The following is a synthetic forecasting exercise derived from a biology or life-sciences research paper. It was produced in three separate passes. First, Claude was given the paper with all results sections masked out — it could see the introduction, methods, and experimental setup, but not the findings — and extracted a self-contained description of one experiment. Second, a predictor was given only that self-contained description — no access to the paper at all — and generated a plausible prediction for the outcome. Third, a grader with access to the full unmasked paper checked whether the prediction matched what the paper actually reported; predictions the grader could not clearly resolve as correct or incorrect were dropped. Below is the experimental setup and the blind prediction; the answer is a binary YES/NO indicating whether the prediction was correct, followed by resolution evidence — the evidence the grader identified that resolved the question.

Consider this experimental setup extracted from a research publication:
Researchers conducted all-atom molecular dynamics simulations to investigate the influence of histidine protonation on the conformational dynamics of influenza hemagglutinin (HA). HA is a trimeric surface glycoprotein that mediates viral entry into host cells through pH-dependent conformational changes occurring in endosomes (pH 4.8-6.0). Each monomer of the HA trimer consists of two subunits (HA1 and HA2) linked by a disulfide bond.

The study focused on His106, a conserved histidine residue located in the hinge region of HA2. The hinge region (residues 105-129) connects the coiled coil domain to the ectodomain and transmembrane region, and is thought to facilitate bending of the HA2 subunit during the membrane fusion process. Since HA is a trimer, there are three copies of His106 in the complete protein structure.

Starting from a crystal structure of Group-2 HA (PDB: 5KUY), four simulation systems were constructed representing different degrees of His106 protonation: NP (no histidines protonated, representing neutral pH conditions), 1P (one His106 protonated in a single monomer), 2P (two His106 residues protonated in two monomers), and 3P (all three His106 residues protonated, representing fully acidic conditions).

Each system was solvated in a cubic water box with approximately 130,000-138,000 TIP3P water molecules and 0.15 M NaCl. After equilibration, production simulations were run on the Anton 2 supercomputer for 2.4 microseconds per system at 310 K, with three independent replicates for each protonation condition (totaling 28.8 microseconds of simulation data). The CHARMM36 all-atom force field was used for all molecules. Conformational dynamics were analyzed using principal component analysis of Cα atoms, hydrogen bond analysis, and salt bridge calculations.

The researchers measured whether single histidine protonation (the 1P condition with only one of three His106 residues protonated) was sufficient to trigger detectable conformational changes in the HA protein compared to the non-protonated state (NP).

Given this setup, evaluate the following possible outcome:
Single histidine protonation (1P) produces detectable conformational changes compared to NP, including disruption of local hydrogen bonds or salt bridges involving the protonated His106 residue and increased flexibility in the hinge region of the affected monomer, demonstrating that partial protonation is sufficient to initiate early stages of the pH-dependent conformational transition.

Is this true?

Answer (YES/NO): YES